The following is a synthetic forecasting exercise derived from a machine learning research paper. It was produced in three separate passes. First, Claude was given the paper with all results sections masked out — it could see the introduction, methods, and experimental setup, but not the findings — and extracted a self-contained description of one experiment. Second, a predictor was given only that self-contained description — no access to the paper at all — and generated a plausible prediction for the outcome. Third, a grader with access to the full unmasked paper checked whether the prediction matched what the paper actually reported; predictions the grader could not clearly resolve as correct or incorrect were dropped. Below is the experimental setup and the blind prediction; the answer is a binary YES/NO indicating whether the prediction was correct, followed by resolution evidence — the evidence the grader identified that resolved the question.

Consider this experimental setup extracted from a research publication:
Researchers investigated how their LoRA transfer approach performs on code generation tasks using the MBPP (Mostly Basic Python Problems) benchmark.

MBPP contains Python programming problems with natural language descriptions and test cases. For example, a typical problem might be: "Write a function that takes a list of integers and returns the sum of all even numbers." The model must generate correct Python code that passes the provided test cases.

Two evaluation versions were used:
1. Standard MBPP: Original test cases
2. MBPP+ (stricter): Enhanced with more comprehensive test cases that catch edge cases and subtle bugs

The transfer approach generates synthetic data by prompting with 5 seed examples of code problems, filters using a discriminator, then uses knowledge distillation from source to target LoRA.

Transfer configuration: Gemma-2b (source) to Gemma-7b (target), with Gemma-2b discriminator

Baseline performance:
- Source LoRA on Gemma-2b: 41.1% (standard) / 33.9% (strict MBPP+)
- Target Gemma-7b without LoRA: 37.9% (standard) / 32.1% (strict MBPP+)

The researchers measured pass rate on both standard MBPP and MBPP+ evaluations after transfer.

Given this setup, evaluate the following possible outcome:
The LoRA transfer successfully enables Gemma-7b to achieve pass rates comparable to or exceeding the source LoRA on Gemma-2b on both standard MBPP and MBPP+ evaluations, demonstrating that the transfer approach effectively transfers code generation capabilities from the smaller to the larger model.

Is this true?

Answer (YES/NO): YES